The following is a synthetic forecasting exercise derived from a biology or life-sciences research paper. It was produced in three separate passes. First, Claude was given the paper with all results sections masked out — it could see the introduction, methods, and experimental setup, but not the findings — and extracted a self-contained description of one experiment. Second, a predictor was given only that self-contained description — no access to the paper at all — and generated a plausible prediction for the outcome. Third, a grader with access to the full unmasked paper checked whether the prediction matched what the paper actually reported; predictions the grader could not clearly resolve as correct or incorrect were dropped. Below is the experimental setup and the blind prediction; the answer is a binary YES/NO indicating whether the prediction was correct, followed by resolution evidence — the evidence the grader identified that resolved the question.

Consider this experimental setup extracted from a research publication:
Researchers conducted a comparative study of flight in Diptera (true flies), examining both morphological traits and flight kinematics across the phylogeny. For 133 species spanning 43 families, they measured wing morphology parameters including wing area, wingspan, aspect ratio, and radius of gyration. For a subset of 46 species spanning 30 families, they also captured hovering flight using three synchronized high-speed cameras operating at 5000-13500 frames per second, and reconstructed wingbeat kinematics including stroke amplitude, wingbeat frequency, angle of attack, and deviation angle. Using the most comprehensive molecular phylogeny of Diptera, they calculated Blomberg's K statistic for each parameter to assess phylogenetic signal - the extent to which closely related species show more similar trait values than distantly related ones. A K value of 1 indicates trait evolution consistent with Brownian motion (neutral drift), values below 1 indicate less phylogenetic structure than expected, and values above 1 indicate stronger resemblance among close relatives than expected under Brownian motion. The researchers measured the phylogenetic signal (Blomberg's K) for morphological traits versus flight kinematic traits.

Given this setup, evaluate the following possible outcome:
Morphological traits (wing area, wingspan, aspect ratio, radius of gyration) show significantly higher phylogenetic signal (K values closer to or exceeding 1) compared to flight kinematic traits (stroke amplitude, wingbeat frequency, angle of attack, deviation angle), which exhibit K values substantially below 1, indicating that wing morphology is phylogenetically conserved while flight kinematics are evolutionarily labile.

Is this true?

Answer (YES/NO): NO